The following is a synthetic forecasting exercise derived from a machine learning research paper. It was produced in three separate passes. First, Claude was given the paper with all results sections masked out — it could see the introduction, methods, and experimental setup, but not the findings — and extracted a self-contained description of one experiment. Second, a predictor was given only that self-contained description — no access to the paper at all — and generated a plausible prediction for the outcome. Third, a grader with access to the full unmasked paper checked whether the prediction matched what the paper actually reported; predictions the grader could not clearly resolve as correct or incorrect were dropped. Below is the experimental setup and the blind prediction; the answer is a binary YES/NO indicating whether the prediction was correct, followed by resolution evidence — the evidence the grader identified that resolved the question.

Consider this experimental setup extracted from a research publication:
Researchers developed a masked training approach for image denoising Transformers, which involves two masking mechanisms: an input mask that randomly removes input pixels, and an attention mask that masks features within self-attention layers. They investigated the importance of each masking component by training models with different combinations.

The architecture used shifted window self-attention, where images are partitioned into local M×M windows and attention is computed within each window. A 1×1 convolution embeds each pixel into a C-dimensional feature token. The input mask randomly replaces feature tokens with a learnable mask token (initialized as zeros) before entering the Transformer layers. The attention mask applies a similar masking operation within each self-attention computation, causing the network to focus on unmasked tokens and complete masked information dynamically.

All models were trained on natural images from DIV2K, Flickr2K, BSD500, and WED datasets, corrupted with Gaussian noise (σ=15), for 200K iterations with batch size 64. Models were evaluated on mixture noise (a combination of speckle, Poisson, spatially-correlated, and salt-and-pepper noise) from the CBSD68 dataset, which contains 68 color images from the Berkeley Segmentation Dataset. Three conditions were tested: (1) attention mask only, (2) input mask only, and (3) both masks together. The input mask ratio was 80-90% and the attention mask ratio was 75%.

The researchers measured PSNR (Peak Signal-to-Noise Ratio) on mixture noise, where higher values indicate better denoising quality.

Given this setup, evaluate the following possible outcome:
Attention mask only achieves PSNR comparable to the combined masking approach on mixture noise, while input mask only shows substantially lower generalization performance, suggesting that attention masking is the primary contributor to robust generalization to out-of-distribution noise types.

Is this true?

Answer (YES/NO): NO